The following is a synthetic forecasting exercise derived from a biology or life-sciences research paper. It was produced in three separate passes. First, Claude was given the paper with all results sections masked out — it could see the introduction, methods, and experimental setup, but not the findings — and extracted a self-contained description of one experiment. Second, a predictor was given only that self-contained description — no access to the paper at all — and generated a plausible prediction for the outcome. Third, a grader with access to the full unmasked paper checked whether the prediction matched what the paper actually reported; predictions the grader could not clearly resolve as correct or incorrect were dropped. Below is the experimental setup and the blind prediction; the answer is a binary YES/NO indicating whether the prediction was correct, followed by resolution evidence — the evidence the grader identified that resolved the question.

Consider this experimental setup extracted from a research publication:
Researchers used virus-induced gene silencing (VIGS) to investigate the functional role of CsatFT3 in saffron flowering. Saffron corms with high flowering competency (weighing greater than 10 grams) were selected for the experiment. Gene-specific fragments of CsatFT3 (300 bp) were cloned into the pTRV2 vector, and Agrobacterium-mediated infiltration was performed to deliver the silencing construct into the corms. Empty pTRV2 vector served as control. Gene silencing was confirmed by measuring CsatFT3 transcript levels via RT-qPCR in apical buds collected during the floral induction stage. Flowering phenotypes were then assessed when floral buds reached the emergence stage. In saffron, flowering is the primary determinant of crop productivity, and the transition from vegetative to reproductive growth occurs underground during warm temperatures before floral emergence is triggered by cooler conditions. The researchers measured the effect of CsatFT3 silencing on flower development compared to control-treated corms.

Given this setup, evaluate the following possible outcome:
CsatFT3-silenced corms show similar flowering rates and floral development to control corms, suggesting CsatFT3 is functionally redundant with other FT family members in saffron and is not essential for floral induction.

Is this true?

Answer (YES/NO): NO